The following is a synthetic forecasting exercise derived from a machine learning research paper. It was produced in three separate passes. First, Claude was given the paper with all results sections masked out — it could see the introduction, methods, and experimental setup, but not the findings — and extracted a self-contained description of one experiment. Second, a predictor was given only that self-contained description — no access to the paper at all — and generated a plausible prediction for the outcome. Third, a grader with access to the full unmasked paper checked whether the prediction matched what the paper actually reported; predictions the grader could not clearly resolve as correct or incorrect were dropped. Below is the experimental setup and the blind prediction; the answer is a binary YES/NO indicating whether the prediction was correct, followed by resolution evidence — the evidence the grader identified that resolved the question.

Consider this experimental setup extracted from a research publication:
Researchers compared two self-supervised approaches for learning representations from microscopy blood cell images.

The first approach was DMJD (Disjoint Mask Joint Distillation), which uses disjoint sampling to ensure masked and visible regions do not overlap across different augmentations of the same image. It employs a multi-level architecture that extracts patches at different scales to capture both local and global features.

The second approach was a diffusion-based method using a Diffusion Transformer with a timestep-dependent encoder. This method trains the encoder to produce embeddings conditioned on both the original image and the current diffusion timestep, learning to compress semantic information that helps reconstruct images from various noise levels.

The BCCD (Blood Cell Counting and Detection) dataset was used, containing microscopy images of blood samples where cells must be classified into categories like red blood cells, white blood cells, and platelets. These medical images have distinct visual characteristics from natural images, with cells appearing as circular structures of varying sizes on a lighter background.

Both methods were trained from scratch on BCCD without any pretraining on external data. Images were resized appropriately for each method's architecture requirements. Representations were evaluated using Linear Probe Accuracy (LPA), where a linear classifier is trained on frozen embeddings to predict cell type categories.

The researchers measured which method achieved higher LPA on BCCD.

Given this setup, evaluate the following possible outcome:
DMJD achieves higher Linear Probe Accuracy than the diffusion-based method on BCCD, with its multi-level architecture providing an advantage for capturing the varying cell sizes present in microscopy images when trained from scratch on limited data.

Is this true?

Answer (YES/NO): YES